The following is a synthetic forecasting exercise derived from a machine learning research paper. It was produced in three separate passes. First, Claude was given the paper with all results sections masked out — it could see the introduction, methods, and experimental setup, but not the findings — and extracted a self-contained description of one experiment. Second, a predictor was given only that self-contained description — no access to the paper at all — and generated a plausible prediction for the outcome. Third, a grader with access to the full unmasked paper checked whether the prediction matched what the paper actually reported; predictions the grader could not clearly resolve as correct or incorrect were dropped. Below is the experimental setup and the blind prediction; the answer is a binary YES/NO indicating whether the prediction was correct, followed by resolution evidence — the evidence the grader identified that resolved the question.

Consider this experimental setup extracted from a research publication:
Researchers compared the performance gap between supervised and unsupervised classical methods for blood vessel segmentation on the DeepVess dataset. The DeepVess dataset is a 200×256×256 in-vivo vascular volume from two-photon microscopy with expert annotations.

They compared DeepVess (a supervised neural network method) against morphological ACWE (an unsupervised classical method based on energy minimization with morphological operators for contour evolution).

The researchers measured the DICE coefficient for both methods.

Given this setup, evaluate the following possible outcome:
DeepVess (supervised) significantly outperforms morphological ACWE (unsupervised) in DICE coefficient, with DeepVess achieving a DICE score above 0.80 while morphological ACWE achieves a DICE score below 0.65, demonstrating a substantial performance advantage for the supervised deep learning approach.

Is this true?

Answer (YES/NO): NO